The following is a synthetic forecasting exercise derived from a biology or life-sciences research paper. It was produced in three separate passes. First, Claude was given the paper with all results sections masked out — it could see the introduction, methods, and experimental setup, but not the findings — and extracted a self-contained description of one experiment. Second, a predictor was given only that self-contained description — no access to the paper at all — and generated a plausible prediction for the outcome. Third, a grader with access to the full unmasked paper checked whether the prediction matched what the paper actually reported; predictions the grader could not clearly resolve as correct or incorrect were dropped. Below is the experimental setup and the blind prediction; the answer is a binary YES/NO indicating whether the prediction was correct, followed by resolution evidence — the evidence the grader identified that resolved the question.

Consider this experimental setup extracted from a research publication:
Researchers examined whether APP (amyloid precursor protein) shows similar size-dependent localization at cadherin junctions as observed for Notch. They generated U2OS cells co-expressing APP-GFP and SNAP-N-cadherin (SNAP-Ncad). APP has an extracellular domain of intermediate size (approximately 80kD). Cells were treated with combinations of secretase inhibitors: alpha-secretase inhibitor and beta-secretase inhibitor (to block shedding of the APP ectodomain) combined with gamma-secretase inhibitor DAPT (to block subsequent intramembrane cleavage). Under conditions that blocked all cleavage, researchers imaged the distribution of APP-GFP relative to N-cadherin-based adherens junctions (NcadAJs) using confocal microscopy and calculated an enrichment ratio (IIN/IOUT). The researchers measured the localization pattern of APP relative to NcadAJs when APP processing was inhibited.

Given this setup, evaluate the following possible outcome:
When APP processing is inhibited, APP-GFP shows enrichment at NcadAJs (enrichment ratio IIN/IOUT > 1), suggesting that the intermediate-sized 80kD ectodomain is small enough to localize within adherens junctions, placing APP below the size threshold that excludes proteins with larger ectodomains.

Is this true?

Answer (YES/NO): NO